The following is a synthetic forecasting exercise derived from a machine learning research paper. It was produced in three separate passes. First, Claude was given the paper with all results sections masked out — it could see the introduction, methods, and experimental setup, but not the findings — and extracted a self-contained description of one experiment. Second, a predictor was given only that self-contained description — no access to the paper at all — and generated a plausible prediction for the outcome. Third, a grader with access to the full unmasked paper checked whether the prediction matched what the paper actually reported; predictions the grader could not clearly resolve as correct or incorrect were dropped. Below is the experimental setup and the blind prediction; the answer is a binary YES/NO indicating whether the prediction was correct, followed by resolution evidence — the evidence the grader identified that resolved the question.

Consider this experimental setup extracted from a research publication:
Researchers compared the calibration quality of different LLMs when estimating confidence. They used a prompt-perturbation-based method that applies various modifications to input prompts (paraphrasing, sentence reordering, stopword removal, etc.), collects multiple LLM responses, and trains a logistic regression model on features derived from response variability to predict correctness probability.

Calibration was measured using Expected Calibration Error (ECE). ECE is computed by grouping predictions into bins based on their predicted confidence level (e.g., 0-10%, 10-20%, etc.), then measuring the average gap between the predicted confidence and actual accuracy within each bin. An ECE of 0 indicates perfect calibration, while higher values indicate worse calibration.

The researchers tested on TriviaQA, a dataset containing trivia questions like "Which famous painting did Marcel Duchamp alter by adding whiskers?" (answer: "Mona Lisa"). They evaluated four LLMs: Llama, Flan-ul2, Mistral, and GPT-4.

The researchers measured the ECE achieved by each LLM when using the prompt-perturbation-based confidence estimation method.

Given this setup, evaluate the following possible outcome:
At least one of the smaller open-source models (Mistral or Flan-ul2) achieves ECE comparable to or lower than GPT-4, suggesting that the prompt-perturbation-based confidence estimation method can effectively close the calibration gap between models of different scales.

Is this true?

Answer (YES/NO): YES